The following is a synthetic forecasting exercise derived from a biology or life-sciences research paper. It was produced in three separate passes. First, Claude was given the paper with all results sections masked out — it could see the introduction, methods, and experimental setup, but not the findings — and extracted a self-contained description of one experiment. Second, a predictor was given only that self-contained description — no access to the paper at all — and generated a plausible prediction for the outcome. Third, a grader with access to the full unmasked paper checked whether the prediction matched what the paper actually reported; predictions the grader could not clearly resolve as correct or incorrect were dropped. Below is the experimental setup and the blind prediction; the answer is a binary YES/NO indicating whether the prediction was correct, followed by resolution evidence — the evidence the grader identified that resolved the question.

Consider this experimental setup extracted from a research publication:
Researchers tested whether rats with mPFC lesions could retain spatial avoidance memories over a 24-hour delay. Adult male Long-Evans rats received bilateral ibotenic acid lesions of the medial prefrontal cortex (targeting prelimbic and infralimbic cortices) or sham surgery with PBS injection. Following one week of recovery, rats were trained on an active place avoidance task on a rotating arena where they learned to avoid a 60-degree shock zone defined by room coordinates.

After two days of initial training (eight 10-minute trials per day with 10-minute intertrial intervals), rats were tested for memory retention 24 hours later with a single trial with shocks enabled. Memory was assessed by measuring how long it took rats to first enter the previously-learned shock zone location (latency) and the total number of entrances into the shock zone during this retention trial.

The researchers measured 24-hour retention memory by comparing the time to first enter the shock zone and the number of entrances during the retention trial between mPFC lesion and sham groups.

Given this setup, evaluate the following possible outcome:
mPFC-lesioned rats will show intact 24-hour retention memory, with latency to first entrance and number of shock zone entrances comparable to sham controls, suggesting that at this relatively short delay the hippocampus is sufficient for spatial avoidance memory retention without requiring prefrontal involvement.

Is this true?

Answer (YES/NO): YES